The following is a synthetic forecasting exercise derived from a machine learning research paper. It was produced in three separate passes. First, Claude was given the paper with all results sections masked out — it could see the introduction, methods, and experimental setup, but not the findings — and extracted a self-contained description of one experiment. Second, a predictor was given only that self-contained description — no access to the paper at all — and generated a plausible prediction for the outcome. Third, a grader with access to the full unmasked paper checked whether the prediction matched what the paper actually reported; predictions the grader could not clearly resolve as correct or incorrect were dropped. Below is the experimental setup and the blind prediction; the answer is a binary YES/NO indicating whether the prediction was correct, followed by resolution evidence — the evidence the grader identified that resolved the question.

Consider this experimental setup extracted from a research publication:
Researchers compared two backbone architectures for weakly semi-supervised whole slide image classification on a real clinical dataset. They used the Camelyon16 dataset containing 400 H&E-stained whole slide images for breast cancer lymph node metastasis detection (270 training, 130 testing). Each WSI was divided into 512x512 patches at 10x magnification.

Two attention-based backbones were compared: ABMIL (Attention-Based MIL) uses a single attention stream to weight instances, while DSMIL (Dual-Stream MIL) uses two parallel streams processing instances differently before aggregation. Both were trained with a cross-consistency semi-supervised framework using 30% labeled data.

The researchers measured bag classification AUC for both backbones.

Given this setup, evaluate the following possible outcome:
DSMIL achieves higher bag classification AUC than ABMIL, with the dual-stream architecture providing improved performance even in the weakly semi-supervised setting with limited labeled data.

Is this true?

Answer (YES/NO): YES